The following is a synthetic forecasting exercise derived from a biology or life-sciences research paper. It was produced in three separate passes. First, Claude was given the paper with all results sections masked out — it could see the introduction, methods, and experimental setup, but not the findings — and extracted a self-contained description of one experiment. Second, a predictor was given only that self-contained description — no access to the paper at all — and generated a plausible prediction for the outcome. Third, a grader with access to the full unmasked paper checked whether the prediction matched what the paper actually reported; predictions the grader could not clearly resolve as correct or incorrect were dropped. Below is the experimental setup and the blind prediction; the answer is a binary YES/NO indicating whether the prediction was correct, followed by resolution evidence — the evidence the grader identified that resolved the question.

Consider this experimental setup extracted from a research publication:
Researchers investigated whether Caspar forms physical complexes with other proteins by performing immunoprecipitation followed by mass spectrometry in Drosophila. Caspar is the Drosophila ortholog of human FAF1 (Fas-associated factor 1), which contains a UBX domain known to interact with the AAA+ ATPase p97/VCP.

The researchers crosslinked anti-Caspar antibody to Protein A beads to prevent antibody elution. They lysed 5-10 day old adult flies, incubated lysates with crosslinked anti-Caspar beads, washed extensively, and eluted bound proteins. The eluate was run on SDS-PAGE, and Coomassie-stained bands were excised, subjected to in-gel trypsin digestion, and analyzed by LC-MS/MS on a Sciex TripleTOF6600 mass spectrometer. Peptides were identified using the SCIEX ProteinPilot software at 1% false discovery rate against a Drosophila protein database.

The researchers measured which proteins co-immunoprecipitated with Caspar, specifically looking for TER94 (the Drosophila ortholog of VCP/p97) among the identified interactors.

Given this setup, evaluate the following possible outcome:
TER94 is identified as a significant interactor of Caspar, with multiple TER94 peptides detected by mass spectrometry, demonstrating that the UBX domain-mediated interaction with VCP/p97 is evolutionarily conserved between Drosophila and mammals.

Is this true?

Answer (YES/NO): YES